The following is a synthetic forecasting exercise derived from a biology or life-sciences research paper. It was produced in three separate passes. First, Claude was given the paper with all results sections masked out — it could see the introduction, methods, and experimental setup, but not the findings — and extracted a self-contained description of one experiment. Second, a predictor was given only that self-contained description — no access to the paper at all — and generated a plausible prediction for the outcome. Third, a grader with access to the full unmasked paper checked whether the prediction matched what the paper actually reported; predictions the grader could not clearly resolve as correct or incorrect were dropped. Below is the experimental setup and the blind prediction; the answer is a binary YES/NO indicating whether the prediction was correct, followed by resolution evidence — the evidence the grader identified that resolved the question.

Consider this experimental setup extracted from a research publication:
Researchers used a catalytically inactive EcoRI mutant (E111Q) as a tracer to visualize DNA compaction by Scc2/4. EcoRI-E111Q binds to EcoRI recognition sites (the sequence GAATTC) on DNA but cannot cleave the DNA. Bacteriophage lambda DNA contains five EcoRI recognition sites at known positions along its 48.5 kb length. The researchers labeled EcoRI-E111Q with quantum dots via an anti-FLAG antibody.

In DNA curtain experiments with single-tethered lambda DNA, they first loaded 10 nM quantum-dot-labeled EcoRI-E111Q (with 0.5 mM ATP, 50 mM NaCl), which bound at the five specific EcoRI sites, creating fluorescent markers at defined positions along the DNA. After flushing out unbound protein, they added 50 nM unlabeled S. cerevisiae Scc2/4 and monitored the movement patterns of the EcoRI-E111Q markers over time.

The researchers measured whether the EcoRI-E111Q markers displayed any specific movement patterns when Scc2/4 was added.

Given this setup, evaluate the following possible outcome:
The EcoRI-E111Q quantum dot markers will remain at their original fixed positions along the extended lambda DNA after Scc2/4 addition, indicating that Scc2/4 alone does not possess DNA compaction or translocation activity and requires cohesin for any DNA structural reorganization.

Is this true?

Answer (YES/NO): NO